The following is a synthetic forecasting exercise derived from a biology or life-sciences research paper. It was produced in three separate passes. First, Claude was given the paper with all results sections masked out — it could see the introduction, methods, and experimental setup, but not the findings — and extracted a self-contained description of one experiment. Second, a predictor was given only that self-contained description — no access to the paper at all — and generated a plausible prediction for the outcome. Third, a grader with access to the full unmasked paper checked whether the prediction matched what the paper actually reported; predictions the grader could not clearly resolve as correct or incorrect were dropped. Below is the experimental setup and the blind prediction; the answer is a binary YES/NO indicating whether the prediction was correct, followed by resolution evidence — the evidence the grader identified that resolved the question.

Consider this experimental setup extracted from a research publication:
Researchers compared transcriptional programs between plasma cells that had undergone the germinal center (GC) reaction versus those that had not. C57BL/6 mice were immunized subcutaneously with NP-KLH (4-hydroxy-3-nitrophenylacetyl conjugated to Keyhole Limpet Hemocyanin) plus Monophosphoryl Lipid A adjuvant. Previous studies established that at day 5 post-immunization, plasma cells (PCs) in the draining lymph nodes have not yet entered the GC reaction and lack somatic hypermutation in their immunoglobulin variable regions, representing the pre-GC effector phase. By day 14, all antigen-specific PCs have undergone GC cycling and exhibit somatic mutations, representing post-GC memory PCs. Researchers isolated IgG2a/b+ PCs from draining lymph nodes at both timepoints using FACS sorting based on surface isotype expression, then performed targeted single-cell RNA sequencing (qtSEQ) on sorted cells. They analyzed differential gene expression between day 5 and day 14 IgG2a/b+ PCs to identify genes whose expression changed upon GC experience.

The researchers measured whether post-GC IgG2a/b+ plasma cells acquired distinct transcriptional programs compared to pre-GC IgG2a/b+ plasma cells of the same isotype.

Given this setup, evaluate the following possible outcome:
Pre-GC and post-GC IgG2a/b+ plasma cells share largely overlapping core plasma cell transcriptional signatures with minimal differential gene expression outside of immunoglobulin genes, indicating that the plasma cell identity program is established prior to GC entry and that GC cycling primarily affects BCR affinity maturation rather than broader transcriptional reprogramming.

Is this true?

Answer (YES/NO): NO